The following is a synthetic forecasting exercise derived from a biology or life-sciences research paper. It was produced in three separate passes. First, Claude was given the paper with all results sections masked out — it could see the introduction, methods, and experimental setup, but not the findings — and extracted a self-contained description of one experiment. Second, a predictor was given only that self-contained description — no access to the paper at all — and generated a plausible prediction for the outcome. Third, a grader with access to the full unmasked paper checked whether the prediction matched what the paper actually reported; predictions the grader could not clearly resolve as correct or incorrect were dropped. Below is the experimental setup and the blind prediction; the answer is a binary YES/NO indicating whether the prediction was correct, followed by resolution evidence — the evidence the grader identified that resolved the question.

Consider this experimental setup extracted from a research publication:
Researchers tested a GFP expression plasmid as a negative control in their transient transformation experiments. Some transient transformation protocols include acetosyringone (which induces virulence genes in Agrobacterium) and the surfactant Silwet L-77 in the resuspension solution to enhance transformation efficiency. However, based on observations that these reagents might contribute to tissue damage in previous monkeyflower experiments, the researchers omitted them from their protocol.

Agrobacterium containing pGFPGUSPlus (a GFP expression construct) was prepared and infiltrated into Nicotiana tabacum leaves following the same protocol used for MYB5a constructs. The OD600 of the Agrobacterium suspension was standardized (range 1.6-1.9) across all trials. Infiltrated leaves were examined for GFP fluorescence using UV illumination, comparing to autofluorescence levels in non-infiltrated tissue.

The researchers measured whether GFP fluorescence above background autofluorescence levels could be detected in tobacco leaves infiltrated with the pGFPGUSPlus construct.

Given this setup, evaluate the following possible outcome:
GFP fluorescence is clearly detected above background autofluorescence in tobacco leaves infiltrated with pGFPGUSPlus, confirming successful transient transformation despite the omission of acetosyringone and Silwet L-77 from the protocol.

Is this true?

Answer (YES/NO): NO